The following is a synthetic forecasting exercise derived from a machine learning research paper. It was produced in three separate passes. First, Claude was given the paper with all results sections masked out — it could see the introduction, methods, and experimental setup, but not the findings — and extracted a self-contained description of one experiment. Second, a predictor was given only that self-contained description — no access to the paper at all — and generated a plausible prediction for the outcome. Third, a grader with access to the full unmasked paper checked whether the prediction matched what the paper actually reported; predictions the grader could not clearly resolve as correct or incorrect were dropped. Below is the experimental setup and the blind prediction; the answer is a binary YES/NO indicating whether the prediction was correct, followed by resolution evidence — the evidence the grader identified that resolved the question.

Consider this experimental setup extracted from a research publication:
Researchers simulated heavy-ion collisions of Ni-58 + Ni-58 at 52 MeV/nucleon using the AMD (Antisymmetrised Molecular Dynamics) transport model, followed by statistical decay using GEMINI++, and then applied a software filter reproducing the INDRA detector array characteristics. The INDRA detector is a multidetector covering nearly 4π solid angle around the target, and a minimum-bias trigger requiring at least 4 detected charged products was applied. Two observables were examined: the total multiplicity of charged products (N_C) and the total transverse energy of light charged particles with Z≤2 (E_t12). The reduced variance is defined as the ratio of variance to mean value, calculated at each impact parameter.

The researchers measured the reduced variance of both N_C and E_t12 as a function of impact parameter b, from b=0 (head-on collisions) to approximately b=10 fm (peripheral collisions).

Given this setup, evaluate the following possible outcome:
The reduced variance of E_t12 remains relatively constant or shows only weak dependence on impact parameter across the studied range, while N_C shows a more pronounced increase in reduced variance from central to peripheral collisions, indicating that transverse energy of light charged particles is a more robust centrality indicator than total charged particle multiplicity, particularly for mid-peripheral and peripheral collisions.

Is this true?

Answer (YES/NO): NO